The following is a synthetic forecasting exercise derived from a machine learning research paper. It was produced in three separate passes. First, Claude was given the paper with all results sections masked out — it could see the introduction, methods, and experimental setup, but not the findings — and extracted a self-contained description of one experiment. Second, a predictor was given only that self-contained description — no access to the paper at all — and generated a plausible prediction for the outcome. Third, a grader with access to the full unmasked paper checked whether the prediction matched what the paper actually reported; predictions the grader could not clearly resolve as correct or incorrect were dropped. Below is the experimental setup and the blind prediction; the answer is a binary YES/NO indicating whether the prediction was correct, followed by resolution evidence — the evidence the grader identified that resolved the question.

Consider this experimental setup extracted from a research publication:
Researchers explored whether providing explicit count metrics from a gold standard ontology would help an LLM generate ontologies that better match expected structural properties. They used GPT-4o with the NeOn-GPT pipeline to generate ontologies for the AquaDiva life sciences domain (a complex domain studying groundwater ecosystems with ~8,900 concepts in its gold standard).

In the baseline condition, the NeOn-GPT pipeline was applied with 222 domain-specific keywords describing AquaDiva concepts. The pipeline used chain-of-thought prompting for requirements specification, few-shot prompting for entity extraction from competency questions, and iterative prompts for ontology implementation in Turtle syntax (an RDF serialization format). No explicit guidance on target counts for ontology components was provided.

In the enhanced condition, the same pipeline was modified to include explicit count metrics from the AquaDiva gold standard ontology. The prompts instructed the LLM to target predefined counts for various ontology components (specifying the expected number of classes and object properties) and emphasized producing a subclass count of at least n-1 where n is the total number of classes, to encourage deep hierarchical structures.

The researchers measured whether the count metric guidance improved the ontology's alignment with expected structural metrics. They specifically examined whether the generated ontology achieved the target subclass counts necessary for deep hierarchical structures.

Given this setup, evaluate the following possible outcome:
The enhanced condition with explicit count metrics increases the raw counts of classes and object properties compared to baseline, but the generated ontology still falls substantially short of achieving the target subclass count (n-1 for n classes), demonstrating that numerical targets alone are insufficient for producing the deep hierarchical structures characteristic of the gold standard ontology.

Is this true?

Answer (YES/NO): NO